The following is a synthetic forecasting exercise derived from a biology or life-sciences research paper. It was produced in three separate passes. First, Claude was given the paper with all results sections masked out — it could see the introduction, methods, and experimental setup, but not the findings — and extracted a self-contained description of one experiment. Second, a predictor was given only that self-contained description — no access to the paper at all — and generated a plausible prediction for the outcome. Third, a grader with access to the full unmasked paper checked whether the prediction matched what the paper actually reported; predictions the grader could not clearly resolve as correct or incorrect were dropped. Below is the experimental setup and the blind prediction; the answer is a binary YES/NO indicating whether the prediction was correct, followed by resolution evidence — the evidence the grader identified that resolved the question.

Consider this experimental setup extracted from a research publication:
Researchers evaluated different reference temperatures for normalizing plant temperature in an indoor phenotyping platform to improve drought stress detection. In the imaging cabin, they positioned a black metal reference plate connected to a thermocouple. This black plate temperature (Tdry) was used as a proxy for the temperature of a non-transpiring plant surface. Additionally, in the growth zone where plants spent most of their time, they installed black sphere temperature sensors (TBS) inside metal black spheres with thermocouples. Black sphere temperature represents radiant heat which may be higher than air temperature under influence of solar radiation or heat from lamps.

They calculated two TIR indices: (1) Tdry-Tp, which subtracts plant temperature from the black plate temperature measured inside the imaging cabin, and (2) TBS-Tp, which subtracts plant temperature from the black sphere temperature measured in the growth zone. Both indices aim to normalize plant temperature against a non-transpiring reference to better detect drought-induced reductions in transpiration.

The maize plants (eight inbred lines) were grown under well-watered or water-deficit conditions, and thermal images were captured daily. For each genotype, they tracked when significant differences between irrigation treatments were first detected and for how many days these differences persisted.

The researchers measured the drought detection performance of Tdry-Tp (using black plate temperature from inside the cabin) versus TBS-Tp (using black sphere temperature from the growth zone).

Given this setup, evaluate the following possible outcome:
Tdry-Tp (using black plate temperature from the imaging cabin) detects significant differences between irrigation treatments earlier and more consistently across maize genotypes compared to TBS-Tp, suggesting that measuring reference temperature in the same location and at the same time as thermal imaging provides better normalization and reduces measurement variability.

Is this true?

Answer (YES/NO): YES